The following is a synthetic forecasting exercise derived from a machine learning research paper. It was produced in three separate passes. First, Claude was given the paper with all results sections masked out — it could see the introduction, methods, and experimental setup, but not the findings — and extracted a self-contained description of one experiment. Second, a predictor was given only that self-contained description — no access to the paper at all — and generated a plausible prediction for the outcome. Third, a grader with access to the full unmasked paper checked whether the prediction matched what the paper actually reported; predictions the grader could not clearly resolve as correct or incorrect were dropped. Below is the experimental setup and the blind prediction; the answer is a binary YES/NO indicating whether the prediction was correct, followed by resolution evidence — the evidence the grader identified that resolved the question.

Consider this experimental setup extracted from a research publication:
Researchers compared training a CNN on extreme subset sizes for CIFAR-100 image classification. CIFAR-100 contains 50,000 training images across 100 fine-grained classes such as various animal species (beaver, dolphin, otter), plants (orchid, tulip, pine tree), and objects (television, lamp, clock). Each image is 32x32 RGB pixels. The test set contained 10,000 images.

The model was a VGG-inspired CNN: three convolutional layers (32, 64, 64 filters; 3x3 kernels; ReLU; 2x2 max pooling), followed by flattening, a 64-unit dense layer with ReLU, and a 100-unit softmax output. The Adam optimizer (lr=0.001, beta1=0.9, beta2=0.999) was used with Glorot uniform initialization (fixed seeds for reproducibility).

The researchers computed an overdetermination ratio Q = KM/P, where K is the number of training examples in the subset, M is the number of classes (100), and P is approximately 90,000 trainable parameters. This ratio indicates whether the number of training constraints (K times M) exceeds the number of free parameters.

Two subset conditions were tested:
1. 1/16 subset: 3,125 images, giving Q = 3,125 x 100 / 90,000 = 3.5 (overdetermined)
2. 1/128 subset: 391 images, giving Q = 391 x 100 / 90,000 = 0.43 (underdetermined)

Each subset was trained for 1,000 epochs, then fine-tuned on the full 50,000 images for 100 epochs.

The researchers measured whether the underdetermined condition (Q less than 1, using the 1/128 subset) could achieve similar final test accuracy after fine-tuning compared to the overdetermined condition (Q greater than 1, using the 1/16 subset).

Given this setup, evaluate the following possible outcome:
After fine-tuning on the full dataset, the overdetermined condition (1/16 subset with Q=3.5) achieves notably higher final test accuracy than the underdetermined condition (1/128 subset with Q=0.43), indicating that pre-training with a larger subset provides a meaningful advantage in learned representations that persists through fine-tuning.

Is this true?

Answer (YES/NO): NO